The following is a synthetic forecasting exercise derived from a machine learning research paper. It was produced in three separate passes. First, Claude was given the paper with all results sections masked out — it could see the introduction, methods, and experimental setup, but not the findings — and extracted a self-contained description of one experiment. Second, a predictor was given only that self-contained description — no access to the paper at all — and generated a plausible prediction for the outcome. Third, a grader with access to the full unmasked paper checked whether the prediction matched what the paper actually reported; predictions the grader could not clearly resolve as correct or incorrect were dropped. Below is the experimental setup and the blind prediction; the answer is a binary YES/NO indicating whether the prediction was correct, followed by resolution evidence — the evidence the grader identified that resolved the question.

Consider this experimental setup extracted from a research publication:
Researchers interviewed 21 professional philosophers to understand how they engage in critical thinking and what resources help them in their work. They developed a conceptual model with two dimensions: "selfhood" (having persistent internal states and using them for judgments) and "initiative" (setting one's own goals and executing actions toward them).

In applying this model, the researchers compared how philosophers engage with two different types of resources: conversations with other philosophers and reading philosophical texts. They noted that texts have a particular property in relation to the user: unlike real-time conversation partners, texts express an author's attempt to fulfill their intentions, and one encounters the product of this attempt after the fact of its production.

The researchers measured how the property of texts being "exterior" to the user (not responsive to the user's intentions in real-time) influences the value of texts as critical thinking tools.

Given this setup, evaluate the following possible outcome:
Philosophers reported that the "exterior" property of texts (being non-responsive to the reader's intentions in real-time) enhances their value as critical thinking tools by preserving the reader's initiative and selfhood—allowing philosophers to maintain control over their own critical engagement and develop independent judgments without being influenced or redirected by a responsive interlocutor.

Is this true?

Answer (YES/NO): NO